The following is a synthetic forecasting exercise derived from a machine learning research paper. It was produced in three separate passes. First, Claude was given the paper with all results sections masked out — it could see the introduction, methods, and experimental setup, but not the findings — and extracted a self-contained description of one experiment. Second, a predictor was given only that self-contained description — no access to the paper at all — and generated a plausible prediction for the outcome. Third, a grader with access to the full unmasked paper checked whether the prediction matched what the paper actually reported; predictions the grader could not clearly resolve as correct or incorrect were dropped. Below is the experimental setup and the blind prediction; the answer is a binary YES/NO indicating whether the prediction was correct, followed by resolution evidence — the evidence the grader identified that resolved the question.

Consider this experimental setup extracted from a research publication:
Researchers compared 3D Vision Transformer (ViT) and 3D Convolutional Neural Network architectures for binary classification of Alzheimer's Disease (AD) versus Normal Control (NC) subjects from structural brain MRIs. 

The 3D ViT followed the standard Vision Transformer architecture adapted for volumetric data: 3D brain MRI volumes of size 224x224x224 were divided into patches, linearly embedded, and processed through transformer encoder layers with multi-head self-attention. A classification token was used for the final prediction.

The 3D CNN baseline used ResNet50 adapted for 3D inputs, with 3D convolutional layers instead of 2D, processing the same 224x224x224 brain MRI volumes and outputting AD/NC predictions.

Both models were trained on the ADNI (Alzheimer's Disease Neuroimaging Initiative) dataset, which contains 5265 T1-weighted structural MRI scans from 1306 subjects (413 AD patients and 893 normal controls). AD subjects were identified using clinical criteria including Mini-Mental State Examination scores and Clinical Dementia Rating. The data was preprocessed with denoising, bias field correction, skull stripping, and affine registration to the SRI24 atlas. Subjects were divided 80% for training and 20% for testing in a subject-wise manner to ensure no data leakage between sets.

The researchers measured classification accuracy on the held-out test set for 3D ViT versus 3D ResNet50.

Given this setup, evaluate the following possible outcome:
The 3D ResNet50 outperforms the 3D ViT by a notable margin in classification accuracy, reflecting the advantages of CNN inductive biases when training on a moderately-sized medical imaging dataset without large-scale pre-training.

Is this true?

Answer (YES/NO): YES